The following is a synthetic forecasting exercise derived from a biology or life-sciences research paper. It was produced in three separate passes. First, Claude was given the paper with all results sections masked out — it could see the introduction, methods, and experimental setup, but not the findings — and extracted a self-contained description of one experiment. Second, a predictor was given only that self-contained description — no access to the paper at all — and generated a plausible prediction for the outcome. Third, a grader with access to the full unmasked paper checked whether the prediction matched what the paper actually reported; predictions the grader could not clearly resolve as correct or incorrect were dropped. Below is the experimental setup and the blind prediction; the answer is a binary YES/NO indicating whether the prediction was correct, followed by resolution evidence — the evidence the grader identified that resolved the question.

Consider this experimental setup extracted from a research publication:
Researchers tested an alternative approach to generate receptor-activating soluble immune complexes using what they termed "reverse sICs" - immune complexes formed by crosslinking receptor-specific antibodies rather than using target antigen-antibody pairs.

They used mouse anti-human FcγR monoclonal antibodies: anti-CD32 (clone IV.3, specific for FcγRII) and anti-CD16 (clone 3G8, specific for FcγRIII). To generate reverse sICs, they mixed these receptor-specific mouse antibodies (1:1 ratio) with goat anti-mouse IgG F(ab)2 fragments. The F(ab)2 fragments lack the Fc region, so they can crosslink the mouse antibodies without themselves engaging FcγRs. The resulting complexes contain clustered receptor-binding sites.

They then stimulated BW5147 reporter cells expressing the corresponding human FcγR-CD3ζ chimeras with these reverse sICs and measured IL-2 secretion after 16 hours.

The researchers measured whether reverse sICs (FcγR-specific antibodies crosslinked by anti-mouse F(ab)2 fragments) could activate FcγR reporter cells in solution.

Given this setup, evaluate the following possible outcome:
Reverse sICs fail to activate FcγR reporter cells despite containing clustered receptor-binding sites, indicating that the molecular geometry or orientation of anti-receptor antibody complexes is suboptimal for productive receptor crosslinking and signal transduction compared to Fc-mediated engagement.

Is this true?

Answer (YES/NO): NO